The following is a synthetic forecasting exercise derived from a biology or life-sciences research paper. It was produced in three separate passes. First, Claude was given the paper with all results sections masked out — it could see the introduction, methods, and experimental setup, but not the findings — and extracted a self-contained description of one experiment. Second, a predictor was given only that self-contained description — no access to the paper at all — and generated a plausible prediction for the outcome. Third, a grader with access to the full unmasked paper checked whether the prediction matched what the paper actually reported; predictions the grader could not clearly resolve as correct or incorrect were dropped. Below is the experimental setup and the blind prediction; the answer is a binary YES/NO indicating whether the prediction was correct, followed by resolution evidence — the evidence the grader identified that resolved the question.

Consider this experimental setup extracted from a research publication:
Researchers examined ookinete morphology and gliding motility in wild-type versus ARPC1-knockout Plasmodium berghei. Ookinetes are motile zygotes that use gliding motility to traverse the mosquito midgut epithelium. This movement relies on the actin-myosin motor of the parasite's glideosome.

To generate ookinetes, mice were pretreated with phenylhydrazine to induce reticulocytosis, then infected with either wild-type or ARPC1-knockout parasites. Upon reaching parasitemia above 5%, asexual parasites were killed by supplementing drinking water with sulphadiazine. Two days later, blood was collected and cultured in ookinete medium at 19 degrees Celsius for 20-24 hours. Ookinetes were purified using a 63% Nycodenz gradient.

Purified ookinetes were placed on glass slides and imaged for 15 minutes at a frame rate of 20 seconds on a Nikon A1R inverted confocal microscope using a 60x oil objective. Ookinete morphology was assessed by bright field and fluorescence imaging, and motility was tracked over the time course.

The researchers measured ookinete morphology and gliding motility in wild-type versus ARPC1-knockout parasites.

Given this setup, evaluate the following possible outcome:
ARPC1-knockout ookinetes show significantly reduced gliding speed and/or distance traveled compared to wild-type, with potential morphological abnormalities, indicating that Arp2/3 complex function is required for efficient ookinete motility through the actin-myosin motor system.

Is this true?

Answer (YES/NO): NO